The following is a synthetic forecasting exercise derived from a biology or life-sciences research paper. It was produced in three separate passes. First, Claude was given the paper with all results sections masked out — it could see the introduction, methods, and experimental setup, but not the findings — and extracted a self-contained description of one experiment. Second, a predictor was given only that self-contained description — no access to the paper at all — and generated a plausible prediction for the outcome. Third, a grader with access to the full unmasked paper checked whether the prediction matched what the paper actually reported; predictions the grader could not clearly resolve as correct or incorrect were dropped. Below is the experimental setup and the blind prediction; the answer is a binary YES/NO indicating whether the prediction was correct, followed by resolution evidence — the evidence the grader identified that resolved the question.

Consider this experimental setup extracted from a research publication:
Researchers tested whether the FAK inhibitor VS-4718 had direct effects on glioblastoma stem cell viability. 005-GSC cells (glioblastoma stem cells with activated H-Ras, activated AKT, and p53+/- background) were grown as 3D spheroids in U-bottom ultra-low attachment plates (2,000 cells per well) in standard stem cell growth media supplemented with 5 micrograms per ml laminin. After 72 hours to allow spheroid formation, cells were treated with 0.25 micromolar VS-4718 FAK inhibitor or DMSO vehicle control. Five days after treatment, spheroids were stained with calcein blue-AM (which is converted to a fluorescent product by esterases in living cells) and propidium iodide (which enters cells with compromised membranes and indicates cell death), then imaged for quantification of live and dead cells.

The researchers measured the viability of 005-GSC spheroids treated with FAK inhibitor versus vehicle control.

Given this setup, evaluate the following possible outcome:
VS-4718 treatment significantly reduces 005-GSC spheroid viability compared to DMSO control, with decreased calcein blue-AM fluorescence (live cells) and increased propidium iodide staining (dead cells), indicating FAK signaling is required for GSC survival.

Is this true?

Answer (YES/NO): NO